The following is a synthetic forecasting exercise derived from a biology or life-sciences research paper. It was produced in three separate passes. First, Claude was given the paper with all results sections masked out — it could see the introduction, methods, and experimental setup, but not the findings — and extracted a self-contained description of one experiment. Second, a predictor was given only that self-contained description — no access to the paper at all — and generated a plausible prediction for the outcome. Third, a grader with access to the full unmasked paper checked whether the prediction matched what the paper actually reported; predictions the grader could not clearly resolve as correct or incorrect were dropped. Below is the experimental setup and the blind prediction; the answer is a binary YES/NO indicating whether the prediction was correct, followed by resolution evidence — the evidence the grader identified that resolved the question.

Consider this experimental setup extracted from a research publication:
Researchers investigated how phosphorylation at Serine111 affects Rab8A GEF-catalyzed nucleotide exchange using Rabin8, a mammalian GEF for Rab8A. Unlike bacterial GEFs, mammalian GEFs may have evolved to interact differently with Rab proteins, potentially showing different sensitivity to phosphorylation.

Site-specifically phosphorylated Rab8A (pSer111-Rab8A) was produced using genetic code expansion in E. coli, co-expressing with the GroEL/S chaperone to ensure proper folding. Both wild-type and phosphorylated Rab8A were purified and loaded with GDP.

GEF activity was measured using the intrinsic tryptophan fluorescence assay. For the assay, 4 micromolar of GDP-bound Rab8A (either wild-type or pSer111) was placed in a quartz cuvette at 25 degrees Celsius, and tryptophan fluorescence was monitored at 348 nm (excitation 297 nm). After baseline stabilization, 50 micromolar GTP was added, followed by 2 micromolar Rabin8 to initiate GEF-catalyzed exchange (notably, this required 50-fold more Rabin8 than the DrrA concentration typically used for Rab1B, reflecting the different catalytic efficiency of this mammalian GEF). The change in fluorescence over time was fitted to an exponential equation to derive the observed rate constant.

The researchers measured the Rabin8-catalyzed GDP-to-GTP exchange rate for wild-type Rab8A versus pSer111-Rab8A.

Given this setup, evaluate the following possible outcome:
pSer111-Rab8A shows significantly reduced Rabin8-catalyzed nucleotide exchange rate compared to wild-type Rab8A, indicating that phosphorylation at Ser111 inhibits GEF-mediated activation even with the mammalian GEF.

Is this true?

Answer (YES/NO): YES